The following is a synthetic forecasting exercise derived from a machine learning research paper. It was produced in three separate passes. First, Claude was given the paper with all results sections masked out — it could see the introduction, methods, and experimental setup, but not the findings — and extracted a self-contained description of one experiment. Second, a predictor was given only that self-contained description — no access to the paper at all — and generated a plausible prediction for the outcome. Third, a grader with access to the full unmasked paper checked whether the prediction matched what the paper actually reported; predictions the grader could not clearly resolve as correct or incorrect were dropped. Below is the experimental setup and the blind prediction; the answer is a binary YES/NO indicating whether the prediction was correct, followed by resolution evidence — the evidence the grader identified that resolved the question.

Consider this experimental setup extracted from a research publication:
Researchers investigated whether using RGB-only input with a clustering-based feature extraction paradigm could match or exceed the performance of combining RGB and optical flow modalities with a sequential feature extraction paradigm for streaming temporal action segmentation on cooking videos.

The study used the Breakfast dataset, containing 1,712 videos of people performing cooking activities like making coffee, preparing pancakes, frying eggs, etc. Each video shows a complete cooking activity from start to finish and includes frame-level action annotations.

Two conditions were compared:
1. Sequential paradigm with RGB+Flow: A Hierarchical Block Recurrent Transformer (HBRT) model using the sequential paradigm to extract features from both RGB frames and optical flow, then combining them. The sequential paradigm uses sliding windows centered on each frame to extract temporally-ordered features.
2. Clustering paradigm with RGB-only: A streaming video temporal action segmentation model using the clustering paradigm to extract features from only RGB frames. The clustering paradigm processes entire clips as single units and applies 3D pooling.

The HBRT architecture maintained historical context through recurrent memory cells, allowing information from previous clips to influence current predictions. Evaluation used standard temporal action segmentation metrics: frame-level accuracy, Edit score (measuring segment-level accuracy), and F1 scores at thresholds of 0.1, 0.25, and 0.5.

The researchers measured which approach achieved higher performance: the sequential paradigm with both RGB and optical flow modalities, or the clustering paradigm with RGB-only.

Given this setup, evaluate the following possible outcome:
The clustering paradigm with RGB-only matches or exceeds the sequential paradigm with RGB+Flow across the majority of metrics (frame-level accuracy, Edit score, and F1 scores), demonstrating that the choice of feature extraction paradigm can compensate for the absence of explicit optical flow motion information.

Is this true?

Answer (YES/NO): YES